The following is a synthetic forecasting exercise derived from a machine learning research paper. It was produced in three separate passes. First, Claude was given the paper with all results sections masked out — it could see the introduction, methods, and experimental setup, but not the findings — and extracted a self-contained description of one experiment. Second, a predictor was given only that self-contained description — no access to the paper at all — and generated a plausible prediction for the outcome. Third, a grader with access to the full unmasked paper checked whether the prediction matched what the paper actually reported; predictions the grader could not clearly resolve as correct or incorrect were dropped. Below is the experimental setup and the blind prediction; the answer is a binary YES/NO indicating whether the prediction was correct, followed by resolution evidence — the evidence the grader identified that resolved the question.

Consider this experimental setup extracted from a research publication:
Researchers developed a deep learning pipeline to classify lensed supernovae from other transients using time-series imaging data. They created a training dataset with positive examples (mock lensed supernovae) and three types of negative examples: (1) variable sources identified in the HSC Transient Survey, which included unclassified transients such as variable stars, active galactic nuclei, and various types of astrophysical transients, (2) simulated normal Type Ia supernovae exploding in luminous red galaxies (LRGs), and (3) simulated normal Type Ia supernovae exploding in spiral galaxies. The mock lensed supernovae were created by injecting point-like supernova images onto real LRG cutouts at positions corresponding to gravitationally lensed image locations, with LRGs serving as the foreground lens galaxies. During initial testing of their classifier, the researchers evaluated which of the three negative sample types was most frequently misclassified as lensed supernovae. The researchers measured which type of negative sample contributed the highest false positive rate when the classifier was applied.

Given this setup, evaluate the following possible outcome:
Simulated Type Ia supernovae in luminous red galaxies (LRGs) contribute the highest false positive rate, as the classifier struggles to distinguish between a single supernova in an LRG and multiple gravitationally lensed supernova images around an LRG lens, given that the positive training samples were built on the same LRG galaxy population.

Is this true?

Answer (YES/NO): YES